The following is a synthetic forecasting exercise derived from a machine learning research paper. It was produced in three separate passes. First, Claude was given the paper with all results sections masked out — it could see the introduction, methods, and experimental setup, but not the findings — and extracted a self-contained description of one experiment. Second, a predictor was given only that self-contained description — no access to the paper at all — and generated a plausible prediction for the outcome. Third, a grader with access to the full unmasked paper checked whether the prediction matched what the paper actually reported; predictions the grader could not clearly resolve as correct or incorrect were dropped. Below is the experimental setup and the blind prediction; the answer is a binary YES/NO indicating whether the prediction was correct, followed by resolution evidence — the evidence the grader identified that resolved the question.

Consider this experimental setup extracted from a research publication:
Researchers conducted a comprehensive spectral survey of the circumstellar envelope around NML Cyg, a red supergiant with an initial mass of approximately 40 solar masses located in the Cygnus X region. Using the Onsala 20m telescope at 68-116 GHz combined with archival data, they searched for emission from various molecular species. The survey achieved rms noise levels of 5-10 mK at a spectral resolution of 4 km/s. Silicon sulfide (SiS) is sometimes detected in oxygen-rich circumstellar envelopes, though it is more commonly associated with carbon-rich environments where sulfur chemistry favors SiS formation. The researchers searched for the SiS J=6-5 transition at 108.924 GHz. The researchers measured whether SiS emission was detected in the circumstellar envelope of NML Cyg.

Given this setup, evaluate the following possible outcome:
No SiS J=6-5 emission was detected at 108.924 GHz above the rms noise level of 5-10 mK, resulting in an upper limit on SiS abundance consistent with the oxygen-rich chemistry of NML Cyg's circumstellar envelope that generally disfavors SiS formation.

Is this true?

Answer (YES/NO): NO